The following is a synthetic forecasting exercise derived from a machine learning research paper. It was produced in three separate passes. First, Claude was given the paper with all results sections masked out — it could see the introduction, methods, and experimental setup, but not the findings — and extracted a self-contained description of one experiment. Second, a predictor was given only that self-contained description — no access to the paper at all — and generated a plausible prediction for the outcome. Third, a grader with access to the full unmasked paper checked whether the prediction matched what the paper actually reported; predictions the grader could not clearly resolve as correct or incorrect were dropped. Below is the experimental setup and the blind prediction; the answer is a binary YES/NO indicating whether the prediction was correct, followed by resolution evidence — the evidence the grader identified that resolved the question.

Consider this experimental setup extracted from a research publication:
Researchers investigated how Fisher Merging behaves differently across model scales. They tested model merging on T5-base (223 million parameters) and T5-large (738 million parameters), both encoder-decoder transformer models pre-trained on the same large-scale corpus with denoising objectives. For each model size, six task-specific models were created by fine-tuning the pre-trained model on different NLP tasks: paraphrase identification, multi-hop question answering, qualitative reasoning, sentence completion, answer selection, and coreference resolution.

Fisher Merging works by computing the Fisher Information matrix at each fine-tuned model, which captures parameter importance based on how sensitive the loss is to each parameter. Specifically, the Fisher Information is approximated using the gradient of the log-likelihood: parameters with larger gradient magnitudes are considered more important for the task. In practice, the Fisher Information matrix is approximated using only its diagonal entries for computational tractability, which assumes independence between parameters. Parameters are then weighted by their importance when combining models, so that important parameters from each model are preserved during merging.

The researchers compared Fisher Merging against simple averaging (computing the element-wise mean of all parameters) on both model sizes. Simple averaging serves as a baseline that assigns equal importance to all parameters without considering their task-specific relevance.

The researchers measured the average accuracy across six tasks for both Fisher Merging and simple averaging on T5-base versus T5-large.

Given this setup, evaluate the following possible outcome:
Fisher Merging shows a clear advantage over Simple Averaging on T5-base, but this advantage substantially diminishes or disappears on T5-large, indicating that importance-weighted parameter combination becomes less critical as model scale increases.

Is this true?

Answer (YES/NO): NO